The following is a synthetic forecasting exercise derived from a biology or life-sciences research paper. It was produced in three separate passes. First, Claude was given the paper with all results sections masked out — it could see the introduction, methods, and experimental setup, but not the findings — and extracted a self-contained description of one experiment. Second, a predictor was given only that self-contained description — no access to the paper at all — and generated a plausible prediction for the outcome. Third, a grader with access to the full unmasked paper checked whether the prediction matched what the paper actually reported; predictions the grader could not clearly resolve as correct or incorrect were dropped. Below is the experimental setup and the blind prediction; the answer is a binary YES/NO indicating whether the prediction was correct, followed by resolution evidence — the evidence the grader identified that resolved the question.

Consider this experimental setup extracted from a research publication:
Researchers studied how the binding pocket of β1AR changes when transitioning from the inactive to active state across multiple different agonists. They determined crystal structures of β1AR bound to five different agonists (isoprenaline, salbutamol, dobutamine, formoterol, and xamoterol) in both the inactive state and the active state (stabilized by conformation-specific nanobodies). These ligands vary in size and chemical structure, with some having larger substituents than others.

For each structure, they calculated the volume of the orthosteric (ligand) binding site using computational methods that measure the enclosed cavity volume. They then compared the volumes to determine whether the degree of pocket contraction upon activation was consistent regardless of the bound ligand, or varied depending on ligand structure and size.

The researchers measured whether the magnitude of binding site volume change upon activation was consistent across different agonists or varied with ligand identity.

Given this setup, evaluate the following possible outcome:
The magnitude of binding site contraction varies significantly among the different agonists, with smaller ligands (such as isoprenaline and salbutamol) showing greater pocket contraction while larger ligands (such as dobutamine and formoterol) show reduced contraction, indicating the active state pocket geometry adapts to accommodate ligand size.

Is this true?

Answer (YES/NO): NO